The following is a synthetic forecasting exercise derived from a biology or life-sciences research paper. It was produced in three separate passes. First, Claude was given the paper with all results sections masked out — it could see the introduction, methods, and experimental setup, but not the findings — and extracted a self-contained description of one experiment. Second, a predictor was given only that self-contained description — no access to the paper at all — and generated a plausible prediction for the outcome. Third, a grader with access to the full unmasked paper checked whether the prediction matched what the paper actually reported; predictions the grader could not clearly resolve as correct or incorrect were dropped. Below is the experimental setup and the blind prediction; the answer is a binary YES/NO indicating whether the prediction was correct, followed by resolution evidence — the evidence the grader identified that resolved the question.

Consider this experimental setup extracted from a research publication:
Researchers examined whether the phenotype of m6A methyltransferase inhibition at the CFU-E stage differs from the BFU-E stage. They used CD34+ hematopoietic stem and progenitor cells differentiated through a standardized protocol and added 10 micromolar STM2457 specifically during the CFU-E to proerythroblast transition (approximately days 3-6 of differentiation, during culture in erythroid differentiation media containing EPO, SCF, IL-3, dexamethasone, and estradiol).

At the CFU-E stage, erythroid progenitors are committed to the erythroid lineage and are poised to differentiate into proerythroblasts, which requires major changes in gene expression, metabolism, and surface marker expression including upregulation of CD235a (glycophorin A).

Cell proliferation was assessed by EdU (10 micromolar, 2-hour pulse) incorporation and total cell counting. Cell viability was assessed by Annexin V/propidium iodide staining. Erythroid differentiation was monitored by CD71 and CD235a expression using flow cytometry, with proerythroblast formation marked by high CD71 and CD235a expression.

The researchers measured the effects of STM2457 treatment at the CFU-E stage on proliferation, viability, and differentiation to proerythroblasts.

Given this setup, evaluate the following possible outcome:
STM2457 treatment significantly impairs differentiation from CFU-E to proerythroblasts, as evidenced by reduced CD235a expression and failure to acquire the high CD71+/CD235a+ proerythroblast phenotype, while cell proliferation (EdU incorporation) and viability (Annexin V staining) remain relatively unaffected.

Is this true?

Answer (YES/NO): NO